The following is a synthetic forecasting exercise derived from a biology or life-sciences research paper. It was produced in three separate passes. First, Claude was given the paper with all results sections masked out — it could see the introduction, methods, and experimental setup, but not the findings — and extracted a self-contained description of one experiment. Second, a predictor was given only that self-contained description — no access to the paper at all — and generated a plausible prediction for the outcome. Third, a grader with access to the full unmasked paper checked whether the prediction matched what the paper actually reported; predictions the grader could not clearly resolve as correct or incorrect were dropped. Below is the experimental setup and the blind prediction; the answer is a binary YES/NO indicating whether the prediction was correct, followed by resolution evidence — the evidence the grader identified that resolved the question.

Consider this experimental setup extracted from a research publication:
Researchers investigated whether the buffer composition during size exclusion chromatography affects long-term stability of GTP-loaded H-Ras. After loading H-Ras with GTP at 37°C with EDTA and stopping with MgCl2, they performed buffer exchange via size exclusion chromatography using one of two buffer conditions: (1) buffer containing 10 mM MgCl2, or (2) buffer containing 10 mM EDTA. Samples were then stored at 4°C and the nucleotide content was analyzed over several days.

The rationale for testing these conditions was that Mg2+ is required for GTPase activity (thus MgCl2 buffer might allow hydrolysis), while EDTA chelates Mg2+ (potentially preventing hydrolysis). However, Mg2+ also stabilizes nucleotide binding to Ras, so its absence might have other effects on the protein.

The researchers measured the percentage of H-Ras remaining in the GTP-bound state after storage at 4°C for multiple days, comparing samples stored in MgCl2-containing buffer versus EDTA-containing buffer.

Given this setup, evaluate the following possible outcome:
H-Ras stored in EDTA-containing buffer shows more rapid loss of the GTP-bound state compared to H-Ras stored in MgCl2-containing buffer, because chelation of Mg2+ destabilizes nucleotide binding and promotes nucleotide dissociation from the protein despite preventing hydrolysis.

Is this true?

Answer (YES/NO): NO